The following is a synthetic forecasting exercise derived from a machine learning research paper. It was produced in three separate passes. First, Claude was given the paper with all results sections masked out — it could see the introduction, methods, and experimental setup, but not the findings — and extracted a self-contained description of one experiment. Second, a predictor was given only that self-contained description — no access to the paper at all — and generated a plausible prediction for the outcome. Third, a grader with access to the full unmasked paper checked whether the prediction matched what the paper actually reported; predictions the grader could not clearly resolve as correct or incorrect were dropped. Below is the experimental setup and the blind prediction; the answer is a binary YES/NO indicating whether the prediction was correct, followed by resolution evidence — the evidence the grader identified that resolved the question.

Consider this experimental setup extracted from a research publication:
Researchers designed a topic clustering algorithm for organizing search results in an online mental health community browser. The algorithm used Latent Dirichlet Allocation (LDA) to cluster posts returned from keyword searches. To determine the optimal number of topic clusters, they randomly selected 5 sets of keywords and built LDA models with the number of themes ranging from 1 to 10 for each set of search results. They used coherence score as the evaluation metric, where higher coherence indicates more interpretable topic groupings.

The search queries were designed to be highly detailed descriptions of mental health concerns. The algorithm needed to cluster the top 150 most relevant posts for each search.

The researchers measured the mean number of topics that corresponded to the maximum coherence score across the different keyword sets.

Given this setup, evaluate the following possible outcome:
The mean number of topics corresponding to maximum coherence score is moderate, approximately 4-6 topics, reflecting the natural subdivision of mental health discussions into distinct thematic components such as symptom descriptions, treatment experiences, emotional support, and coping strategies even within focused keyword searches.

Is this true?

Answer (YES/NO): YES